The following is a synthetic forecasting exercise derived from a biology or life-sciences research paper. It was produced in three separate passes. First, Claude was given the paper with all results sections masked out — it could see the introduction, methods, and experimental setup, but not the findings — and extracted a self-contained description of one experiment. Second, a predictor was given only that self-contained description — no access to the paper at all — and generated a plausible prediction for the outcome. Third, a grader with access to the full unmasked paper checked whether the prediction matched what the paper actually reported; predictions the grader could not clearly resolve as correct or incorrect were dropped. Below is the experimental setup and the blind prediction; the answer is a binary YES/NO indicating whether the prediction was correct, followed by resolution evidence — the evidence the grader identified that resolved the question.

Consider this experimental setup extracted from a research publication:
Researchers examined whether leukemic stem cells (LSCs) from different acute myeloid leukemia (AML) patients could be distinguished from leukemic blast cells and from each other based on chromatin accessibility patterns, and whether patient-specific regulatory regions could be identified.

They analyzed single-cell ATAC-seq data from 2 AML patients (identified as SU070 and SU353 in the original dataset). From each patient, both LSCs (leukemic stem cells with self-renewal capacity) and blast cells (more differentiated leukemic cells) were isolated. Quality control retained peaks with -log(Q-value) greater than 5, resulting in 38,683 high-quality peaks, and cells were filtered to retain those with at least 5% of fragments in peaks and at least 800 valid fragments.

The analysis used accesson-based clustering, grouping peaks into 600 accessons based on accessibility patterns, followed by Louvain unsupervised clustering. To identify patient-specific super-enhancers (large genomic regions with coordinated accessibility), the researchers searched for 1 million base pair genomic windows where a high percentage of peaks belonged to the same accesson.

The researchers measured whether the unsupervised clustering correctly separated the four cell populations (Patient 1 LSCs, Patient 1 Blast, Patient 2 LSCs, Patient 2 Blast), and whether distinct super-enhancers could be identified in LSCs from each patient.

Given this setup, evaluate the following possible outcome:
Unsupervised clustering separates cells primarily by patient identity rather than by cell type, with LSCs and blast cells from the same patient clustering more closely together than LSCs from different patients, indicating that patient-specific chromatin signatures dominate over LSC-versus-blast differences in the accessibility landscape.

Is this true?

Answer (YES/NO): NO